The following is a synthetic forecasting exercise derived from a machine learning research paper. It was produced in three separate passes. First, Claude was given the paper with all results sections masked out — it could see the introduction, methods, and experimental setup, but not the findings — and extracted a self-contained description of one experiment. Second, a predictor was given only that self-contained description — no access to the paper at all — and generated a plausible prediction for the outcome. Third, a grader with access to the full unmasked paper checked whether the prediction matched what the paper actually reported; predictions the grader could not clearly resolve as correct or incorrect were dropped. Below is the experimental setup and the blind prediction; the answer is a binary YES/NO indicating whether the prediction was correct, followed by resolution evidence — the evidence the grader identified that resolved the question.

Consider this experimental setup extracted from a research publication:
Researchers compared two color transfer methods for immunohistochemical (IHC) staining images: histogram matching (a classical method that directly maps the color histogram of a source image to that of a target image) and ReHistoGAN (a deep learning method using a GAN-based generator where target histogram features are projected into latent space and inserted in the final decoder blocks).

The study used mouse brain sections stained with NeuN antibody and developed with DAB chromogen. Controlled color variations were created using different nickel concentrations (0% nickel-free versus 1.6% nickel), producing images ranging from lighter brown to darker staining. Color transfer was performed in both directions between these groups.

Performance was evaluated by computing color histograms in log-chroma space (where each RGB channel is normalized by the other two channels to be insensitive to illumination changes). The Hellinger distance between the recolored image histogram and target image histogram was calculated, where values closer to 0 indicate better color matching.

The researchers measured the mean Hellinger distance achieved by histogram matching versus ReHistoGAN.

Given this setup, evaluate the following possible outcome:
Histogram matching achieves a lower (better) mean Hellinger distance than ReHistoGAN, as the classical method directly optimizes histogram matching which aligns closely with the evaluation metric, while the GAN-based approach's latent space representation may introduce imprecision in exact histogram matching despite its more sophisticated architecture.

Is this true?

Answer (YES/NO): YES